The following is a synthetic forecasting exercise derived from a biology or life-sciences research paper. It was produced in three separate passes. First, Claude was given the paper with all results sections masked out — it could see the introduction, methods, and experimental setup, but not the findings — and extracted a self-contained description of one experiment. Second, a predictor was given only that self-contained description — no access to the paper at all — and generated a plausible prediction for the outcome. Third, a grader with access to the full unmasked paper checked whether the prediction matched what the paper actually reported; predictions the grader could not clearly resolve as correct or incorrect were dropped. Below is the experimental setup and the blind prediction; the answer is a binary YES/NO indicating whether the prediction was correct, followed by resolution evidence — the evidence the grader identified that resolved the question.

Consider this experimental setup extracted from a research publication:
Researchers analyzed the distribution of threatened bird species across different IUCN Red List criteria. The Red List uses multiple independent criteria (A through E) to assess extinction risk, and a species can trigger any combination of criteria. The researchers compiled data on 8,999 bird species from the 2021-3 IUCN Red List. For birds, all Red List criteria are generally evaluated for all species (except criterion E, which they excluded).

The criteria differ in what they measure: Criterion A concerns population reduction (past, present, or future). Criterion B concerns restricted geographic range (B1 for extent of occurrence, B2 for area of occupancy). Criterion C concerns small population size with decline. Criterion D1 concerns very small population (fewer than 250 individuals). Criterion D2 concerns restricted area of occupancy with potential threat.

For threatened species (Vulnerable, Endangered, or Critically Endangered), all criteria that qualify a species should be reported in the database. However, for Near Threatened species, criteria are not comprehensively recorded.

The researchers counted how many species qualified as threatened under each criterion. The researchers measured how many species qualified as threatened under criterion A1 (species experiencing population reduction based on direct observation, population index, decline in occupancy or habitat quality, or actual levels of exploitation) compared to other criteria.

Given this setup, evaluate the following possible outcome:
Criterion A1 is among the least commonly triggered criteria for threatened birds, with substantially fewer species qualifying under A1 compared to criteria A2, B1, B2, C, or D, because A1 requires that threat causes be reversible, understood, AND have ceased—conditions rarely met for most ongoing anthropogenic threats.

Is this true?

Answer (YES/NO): YES